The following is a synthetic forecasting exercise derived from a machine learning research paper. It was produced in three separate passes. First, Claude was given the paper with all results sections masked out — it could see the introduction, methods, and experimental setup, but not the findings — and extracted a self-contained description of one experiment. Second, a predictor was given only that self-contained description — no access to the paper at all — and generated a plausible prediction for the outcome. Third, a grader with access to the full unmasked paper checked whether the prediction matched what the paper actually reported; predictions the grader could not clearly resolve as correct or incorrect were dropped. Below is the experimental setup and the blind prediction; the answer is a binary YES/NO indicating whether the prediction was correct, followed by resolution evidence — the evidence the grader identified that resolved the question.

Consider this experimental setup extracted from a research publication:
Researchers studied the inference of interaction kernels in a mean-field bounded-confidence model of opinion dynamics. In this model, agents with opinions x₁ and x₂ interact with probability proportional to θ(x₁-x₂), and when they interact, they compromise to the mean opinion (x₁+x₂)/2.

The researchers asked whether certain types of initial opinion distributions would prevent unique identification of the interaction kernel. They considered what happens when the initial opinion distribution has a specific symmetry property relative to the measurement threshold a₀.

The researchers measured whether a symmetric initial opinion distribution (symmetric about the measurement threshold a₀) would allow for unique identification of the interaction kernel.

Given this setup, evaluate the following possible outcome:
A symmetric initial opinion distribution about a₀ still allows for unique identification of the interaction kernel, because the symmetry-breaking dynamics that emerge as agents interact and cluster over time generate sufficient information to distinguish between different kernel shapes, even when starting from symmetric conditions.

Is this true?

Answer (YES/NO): NO